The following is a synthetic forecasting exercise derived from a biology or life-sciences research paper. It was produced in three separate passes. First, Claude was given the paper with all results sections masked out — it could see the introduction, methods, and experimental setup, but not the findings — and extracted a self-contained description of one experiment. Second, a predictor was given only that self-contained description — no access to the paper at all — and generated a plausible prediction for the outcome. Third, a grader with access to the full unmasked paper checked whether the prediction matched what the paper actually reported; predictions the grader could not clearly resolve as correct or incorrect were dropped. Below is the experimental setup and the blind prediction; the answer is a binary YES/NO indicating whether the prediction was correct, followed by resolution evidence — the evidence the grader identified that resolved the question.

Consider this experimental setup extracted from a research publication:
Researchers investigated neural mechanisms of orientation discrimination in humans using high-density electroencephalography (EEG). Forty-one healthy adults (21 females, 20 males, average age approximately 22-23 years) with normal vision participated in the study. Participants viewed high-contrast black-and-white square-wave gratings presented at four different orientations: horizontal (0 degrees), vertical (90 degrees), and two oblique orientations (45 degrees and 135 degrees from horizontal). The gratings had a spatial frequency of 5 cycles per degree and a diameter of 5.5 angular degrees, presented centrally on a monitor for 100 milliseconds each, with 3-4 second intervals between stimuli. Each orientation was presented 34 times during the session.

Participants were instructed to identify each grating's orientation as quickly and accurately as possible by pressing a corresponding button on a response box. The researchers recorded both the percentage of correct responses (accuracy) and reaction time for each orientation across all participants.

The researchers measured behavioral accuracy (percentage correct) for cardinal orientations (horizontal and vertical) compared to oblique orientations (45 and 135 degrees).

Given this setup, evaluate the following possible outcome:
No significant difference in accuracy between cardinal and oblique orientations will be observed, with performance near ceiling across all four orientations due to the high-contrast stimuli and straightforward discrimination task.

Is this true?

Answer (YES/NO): NO